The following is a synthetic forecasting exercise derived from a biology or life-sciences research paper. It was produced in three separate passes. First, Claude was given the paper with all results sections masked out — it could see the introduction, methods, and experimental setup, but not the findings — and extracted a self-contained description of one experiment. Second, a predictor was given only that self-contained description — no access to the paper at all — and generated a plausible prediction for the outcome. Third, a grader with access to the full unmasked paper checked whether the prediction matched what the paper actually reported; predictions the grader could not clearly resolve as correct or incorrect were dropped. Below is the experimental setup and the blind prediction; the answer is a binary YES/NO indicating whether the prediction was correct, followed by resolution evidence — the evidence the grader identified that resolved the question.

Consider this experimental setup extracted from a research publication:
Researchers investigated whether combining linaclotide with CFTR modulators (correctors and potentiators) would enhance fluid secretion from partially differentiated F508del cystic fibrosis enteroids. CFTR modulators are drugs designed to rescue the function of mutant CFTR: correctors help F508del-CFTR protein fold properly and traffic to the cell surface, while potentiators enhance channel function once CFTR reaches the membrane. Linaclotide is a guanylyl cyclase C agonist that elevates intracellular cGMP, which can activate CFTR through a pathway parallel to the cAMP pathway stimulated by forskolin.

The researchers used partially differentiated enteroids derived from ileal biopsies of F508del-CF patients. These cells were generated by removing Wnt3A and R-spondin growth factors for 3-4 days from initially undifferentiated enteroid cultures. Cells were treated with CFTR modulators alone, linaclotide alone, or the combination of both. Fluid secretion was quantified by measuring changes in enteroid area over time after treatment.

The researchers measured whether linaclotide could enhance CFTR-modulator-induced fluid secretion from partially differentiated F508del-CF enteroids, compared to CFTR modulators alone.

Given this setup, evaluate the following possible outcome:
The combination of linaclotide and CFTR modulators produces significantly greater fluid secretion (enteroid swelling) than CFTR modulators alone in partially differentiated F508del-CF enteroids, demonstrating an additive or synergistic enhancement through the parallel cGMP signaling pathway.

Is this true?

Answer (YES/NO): YES